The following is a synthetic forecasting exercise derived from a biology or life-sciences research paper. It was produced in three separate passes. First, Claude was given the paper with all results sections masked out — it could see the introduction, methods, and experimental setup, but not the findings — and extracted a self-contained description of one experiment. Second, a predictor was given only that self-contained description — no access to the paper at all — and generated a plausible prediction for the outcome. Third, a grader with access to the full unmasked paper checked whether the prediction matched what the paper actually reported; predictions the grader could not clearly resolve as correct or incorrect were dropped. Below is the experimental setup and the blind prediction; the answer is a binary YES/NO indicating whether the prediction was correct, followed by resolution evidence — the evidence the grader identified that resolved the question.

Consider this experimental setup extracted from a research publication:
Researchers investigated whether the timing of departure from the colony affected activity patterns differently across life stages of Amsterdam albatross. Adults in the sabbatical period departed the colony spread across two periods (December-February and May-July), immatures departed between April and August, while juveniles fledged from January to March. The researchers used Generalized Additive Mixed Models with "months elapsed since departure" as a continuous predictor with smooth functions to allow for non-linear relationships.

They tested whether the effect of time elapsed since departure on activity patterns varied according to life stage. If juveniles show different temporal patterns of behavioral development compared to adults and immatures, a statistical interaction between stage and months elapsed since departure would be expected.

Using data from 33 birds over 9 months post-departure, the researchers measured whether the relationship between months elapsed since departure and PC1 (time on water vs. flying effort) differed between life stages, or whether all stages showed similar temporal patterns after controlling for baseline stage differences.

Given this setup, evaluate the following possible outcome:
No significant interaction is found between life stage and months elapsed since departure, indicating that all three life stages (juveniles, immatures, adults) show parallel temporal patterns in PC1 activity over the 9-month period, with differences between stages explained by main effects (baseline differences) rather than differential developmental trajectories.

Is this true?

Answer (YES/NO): NO